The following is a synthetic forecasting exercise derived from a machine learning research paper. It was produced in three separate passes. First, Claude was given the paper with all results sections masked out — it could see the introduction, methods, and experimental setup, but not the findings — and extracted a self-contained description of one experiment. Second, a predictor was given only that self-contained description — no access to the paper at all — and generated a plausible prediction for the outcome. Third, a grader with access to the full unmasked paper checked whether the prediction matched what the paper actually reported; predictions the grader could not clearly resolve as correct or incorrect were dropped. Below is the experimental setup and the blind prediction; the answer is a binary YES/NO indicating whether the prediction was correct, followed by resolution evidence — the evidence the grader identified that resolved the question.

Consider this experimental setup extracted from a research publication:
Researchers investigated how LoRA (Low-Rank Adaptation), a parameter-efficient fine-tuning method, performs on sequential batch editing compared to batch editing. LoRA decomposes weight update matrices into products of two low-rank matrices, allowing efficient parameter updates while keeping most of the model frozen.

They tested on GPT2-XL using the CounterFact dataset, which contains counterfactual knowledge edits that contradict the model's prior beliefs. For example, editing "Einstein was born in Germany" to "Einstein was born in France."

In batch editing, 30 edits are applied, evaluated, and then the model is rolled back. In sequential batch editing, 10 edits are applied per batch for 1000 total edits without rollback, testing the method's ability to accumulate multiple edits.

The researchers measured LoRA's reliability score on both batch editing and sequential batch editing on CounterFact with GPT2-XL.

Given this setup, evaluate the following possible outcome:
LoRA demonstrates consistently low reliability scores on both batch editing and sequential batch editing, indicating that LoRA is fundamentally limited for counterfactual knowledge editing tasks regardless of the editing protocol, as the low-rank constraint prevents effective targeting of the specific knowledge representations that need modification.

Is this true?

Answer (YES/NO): YES